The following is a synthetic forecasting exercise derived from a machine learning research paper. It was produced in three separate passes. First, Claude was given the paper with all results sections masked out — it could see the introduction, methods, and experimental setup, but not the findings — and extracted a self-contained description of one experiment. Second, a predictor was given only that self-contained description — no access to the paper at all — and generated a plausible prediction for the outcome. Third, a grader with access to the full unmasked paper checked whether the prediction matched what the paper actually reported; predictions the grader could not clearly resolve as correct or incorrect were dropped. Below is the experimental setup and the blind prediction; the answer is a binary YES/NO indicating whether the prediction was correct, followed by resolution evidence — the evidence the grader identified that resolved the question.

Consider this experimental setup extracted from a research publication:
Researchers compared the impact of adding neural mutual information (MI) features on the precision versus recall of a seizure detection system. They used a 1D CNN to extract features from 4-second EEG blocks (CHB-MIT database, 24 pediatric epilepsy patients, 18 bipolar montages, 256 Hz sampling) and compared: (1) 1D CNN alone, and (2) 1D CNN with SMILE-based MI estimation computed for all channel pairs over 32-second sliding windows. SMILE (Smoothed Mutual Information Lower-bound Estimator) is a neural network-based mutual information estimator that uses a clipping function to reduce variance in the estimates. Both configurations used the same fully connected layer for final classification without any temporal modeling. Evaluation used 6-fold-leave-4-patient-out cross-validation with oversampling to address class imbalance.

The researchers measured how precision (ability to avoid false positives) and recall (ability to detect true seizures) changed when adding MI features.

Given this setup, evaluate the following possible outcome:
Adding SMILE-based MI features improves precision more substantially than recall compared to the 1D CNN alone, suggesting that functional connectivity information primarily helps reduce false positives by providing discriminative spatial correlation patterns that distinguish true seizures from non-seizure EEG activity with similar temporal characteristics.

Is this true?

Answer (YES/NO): NO